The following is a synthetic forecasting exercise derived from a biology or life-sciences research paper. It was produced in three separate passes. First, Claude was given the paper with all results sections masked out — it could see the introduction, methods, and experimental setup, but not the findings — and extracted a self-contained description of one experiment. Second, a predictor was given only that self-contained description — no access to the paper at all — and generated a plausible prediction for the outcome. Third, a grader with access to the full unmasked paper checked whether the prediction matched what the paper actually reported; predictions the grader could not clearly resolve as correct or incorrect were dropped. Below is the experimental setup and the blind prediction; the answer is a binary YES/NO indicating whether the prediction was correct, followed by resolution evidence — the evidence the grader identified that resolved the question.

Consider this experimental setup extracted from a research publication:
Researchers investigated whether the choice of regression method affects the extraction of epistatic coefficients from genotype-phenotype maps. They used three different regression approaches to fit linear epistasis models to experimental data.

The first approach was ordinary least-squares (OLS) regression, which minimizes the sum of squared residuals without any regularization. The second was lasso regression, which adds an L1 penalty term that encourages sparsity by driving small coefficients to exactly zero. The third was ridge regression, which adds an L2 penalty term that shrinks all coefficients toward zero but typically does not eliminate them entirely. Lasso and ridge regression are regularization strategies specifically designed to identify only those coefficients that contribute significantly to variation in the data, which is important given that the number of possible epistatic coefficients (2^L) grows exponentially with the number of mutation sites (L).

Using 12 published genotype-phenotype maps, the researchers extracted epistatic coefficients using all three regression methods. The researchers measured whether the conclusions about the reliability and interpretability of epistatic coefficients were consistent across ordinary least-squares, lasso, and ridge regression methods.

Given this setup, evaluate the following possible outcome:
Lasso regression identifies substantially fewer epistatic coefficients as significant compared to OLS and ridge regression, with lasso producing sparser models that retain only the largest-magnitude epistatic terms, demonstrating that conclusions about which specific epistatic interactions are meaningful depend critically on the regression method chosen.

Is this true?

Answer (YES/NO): NO